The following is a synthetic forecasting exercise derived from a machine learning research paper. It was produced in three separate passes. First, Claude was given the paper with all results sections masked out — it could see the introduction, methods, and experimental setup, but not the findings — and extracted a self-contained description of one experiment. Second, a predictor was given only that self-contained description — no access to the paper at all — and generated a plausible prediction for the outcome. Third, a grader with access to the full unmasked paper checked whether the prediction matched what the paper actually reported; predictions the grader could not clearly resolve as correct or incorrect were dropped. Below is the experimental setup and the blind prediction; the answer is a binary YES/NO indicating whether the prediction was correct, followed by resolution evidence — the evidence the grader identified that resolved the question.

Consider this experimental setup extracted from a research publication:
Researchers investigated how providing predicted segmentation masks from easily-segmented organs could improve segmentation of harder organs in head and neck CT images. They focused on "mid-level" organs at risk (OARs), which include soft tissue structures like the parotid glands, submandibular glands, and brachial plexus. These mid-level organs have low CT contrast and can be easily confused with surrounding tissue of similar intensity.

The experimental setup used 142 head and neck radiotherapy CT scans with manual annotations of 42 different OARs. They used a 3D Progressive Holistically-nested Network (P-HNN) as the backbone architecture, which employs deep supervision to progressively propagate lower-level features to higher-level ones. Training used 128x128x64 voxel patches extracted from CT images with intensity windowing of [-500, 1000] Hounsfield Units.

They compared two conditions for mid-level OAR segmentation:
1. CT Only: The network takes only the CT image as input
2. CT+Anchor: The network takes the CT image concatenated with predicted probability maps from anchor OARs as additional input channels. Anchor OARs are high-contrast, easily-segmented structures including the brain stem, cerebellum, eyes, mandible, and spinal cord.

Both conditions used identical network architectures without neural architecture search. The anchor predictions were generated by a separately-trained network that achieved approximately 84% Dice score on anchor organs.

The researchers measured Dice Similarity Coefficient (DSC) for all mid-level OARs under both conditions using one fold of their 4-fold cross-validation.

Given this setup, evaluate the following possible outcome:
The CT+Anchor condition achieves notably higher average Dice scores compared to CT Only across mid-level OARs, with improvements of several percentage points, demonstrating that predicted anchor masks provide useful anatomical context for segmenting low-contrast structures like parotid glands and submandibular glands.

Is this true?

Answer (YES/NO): YES